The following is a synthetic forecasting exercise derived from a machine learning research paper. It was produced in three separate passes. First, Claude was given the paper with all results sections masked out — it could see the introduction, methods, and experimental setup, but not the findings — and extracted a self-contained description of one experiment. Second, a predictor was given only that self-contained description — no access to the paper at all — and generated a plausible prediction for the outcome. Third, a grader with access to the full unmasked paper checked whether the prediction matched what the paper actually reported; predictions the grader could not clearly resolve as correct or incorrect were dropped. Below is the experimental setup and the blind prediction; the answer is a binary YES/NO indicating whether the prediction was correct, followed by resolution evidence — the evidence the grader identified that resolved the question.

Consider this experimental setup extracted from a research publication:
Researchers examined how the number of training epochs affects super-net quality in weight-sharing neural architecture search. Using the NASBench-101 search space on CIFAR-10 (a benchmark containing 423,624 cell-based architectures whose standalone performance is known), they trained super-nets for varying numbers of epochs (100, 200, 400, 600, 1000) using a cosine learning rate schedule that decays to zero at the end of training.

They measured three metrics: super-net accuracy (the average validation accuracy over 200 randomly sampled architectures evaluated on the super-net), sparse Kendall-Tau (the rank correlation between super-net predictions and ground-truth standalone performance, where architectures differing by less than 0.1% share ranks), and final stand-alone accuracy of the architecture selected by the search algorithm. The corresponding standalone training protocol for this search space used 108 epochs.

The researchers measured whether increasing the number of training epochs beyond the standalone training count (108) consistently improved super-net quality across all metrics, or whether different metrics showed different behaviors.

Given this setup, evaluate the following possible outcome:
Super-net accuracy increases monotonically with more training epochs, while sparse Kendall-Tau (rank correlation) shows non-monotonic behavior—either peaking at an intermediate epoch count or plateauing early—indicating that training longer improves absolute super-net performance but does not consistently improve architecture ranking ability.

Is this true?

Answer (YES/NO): NO